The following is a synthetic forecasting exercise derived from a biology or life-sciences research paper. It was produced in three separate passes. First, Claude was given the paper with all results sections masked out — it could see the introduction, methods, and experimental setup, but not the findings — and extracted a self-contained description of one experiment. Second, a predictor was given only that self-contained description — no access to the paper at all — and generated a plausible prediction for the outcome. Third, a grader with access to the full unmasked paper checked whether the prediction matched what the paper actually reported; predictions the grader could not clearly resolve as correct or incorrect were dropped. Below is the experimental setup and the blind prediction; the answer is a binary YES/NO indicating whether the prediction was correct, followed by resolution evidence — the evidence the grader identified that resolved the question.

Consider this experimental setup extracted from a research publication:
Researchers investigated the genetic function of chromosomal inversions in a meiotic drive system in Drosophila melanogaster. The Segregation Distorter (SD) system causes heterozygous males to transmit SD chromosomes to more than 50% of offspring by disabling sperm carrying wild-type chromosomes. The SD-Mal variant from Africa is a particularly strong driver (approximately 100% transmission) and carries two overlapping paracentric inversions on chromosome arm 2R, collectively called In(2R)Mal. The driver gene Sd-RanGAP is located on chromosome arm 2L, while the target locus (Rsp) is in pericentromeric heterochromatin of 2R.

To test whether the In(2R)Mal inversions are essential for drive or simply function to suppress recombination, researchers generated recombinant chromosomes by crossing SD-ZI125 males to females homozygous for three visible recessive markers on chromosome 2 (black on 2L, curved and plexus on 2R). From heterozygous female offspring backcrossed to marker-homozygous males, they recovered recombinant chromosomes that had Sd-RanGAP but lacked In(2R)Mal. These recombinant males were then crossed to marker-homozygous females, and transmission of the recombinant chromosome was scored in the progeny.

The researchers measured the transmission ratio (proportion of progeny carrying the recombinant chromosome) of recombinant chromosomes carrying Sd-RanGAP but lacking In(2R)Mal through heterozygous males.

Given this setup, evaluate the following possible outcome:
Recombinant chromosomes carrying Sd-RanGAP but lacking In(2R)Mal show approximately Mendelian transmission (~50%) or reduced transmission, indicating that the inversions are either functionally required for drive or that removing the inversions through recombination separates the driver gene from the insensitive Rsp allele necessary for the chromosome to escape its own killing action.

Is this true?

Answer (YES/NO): YES